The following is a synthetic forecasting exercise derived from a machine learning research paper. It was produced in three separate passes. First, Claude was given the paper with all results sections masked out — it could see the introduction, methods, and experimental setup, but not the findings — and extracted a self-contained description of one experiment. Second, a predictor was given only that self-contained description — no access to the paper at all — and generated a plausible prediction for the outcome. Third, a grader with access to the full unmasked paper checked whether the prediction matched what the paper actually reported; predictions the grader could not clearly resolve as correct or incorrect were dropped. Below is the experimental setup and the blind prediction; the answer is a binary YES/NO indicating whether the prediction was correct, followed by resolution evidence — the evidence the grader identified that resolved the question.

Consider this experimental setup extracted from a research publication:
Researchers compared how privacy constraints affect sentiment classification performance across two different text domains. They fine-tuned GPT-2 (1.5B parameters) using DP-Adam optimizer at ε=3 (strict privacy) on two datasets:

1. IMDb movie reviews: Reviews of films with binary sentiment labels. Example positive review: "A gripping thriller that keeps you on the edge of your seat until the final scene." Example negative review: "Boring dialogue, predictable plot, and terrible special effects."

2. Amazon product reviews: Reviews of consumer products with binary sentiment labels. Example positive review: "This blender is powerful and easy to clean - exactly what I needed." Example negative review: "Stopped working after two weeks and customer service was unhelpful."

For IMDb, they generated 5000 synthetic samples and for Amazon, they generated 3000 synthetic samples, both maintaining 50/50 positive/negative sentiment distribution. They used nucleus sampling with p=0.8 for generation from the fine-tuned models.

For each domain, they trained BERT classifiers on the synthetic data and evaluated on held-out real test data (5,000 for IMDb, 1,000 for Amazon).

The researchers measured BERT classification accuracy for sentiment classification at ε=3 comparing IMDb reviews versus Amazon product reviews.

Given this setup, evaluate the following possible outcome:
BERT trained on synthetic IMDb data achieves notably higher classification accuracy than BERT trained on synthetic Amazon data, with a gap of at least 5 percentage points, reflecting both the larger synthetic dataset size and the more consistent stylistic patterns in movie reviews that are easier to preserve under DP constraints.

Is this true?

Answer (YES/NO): NO